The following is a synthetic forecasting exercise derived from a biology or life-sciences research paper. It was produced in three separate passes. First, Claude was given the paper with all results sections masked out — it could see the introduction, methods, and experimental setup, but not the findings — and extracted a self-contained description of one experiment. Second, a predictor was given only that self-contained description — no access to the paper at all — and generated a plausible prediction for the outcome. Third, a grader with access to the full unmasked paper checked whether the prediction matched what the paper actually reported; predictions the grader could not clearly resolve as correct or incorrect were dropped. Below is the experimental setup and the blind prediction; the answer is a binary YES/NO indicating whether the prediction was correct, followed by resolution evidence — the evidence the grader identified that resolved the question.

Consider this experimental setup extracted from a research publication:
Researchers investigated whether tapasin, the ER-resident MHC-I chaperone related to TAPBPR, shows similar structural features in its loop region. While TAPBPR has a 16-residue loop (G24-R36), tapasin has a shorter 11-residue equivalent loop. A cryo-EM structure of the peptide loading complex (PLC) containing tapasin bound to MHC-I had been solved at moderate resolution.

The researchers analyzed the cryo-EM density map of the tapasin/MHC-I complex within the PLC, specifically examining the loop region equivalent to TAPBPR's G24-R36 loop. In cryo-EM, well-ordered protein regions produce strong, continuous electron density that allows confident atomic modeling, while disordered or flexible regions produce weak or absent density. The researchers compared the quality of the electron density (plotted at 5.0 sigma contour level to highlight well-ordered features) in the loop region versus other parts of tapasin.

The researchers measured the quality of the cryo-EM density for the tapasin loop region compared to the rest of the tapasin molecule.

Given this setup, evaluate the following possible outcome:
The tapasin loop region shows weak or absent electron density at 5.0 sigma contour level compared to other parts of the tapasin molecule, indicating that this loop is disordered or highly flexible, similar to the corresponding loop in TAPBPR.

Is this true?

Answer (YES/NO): YES